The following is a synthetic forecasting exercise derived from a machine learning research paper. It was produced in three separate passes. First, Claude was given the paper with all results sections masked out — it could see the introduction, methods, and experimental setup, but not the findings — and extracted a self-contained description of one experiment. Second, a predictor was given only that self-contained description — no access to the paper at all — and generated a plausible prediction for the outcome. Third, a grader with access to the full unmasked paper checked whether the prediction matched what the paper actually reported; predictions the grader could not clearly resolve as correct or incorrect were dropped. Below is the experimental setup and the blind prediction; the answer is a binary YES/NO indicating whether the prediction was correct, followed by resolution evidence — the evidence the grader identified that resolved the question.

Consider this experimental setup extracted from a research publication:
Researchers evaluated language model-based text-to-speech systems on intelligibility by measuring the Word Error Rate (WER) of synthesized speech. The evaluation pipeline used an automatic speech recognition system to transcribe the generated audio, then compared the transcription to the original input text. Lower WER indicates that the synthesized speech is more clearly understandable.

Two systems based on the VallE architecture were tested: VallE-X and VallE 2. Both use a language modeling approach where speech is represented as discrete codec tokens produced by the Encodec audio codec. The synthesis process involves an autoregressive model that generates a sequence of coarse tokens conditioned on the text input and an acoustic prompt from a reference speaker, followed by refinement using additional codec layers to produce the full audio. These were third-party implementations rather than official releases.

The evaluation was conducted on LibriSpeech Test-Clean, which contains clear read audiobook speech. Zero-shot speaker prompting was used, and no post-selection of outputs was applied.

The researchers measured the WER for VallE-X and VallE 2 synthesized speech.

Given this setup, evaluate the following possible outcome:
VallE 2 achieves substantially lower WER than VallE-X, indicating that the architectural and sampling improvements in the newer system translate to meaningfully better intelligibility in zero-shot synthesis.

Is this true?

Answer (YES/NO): NO